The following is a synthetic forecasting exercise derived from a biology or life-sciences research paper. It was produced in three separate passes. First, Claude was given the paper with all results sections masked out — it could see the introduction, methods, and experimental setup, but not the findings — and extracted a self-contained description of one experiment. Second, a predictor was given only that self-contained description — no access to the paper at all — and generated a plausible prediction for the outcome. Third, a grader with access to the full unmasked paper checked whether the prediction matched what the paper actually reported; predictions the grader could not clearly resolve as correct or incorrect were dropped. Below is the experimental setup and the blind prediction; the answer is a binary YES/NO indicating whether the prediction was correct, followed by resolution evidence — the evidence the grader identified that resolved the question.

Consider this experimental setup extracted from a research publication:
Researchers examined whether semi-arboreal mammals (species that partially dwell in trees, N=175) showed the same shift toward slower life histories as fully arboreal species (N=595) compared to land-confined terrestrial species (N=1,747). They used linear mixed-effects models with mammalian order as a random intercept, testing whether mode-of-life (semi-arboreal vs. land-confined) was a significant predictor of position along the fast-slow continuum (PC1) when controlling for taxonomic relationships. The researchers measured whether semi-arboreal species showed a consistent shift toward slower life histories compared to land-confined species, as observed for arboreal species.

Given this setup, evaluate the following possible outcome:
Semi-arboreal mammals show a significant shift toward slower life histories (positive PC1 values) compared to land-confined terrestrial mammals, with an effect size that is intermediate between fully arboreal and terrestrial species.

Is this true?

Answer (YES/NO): NO